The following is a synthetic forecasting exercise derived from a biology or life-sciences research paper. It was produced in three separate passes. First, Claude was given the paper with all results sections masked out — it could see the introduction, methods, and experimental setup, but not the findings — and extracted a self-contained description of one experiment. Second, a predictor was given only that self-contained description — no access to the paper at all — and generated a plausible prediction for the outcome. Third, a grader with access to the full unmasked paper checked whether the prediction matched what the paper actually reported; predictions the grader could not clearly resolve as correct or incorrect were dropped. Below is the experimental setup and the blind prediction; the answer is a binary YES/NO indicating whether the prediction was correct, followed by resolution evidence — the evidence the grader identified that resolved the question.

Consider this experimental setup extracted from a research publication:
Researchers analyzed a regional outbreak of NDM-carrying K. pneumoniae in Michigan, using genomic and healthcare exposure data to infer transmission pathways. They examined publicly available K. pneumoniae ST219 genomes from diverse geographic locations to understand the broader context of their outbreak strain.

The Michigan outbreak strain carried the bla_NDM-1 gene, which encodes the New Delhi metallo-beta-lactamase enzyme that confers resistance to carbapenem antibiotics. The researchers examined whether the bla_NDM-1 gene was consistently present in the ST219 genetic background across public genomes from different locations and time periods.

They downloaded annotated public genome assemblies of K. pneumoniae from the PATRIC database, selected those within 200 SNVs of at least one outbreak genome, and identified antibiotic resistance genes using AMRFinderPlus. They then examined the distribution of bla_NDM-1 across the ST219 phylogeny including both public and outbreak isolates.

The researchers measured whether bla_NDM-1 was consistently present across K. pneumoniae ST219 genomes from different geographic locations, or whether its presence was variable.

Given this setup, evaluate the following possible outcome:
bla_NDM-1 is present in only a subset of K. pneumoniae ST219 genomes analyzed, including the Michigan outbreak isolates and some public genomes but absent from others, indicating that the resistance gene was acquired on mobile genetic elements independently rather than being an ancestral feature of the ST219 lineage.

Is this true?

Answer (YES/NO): YES